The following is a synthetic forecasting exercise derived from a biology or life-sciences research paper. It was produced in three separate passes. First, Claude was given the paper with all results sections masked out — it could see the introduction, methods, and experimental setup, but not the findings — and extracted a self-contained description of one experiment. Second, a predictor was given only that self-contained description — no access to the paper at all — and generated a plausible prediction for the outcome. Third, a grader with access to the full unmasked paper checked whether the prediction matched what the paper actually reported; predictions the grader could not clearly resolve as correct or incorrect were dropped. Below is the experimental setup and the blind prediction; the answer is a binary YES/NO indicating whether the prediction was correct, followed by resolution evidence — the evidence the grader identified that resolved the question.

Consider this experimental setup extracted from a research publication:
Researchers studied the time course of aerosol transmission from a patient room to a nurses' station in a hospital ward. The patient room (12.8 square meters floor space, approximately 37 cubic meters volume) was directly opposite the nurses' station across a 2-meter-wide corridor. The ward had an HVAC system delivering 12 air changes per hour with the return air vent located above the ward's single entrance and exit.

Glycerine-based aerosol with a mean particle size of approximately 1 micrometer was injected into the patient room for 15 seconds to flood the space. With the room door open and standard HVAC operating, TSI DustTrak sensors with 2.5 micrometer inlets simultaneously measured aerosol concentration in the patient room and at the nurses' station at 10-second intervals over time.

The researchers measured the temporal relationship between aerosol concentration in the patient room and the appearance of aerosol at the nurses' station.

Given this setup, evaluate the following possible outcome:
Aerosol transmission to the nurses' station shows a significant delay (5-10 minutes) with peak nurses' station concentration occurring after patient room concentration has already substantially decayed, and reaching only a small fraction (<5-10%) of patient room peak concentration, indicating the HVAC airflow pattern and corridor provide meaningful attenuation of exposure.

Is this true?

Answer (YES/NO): NO